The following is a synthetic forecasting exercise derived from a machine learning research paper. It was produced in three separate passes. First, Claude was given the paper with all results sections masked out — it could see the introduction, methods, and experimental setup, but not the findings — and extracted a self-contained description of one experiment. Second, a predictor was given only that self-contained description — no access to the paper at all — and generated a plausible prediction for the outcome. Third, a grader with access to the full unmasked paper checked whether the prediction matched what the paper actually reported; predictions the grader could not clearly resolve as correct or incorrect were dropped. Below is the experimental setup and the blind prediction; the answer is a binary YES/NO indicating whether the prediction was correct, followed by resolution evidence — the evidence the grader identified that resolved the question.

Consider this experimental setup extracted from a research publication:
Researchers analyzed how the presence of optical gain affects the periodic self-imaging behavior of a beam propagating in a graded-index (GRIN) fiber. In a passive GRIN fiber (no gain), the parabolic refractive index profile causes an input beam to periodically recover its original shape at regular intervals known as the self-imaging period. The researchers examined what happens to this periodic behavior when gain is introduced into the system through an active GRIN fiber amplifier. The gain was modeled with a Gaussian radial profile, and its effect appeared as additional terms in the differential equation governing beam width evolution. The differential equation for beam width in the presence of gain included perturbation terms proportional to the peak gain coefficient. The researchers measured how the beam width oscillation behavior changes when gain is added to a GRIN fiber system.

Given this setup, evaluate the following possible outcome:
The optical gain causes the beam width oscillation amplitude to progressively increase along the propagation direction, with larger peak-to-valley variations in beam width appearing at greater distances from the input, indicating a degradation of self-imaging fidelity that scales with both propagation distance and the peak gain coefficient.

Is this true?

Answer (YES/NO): NO